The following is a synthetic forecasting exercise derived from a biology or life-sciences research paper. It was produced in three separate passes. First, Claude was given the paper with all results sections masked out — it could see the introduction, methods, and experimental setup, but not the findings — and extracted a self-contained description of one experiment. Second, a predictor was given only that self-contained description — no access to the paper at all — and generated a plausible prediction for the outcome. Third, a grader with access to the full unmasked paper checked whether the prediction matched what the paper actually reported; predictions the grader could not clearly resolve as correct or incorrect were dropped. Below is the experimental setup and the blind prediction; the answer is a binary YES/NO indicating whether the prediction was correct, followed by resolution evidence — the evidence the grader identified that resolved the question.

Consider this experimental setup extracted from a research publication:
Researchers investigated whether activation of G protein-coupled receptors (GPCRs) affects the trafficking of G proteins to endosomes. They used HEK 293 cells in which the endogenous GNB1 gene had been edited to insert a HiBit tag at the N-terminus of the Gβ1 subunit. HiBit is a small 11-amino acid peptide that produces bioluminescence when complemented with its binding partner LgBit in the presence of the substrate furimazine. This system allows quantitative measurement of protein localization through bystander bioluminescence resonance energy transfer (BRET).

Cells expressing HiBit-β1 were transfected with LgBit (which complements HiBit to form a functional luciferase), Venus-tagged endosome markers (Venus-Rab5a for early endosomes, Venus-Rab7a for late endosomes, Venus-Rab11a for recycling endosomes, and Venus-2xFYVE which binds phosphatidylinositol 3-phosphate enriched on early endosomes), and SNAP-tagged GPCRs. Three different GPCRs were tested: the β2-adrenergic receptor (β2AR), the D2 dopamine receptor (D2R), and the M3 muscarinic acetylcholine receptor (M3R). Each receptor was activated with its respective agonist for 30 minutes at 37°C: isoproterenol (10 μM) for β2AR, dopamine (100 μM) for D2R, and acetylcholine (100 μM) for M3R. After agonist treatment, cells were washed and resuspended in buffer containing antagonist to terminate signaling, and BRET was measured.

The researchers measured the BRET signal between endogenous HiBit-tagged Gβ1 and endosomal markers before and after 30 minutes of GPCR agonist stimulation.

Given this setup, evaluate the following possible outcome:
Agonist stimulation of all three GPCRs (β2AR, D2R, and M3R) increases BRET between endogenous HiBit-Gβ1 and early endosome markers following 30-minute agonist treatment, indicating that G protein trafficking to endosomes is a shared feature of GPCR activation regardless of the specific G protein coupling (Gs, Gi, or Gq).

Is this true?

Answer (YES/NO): NO